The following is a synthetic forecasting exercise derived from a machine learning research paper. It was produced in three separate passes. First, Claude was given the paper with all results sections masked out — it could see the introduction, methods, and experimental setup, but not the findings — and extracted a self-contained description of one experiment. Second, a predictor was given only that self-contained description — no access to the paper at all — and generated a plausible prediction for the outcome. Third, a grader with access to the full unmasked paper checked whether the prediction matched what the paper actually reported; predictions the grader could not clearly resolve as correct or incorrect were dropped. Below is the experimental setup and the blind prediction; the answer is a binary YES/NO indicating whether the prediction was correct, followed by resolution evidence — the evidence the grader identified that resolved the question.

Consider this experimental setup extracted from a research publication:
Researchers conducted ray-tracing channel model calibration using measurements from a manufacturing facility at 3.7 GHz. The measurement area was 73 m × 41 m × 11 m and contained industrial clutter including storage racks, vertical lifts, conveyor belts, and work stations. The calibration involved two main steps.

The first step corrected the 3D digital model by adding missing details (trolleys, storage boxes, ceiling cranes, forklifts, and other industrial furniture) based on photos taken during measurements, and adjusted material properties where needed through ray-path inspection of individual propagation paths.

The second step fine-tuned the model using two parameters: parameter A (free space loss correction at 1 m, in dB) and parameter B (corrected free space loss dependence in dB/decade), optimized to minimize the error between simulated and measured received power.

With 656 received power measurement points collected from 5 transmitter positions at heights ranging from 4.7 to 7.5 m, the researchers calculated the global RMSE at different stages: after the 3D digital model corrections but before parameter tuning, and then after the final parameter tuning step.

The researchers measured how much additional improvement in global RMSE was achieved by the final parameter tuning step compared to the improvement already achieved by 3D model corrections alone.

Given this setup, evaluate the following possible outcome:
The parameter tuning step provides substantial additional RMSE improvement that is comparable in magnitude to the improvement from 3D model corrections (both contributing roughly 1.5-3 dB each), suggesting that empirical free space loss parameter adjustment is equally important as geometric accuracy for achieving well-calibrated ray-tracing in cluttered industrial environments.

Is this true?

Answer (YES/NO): NO